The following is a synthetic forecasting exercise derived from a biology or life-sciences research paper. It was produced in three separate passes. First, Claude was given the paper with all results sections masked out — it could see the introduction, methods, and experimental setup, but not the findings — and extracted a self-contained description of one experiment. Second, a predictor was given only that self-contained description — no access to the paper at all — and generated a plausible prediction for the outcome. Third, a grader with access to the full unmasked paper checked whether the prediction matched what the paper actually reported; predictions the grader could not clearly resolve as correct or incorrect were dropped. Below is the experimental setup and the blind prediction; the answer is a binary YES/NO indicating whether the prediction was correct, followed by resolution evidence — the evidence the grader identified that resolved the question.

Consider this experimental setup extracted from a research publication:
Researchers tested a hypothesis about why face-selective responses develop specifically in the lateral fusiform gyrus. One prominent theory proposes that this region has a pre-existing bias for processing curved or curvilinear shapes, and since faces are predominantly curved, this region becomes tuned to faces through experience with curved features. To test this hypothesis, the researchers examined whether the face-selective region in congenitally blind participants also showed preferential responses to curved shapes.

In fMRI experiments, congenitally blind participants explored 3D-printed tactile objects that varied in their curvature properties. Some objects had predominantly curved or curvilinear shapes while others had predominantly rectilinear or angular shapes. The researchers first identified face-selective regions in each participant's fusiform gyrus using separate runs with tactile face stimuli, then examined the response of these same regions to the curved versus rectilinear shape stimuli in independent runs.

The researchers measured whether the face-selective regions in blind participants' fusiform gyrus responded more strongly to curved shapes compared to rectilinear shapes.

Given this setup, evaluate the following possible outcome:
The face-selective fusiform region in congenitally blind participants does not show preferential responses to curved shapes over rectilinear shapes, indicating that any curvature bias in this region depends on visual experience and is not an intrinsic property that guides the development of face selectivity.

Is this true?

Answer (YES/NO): YES